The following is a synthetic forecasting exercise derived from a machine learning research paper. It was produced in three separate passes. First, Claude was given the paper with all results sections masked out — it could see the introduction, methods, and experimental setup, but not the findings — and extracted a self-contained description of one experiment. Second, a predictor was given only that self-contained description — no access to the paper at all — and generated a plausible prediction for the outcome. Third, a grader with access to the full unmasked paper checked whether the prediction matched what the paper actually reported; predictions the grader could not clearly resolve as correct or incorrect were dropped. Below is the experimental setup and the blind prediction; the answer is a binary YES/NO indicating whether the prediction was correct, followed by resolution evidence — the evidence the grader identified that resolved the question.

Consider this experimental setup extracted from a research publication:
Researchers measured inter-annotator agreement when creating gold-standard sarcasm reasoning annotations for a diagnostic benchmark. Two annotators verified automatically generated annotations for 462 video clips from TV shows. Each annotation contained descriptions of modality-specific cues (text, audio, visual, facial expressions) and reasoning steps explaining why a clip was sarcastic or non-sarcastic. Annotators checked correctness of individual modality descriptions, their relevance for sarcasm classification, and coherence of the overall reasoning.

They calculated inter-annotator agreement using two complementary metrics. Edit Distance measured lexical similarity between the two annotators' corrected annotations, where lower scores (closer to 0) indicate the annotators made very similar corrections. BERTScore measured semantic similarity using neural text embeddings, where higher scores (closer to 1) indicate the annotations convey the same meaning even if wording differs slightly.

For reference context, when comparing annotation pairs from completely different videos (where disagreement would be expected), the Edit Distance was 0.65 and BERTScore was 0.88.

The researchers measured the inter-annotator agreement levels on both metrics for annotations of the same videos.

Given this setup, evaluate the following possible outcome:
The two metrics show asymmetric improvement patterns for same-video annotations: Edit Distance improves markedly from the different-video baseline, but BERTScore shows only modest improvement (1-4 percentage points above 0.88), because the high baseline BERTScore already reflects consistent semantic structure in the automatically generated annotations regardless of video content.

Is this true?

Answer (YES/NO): NO